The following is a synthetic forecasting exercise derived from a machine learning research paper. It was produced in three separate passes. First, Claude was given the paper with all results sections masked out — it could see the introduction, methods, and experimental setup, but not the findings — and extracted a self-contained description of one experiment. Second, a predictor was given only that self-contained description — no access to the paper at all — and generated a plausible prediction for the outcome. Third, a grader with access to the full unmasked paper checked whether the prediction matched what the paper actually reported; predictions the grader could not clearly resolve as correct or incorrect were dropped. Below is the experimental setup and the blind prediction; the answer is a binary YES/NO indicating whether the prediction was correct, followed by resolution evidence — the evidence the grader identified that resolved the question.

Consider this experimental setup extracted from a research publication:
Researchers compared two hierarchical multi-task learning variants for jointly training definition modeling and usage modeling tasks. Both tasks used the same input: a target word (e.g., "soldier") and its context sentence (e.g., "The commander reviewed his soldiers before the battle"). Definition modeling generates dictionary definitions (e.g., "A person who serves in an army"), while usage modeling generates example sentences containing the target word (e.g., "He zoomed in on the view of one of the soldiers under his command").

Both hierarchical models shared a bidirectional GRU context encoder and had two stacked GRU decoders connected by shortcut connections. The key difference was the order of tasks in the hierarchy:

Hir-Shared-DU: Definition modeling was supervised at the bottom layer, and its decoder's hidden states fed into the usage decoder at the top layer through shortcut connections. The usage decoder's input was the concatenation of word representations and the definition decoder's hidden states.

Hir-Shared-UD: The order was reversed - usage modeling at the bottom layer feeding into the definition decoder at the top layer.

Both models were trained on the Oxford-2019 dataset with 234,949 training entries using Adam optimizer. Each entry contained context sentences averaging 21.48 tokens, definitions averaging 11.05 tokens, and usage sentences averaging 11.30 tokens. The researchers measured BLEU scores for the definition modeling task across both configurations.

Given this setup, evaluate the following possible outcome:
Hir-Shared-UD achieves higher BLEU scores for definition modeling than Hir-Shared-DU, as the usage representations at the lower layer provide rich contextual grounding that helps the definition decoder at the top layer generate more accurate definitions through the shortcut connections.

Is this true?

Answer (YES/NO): NO